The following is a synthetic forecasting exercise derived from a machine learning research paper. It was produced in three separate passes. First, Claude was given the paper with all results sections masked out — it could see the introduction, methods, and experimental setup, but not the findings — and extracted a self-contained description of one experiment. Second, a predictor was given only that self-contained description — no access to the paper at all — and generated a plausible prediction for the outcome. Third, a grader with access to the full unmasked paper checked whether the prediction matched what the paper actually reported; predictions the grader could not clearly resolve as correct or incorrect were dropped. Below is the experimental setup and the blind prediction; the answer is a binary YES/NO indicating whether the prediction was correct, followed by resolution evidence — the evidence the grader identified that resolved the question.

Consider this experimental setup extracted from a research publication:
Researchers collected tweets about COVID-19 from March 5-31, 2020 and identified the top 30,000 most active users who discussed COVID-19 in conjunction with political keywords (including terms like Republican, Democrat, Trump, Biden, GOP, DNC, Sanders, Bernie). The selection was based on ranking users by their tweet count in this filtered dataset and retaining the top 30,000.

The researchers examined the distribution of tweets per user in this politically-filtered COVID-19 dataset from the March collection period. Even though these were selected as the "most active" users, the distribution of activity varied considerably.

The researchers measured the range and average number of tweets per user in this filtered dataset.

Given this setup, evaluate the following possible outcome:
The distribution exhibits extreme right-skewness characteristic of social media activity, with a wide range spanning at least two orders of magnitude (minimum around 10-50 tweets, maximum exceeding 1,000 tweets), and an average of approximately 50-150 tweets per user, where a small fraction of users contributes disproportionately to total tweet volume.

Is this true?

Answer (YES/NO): NO